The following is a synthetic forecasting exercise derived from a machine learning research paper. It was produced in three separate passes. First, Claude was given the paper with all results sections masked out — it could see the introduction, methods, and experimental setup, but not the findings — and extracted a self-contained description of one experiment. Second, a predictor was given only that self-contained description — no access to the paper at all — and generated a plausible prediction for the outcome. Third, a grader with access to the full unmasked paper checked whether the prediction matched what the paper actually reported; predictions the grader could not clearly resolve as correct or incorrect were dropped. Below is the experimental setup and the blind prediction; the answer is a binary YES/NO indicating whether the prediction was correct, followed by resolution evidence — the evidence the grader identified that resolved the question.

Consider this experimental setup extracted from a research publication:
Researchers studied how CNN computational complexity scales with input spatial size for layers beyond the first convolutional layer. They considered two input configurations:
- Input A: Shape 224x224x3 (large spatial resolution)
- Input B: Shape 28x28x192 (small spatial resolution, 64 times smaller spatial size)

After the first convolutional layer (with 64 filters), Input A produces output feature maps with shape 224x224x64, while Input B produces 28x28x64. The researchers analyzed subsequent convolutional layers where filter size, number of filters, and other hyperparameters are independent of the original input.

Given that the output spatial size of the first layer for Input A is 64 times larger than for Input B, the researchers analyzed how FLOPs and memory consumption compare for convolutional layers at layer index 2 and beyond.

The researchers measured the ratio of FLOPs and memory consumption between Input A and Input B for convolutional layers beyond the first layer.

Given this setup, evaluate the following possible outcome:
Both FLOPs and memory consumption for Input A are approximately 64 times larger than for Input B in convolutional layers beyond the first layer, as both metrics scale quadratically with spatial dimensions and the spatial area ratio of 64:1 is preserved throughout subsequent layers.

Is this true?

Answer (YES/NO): YES